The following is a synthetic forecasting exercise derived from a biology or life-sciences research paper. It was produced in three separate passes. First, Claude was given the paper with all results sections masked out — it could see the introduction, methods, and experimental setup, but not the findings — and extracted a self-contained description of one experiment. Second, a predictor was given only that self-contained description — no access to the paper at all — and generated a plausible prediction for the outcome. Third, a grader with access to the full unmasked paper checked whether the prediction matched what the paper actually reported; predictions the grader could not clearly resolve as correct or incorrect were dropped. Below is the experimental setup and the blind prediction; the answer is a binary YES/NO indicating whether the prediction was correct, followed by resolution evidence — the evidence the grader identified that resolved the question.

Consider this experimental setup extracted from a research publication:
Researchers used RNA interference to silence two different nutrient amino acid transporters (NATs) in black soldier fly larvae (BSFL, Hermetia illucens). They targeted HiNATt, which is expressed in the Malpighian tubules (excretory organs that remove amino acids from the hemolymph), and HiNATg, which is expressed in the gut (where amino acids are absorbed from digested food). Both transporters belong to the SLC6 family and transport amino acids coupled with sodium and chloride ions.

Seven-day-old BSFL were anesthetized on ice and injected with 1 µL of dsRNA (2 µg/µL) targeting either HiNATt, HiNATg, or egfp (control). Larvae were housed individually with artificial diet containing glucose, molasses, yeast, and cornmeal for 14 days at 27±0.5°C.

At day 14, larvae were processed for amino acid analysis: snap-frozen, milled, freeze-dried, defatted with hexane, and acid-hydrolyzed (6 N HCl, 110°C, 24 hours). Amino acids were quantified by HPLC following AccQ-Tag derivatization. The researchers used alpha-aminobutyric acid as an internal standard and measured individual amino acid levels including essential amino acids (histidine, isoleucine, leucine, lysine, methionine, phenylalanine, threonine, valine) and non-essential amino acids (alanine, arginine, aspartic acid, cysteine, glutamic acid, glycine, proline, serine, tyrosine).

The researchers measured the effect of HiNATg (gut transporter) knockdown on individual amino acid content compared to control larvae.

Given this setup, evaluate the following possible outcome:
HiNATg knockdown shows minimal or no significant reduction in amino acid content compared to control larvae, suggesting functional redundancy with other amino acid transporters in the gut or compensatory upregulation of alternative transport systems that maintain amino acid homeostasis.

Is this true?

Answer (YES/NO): NO